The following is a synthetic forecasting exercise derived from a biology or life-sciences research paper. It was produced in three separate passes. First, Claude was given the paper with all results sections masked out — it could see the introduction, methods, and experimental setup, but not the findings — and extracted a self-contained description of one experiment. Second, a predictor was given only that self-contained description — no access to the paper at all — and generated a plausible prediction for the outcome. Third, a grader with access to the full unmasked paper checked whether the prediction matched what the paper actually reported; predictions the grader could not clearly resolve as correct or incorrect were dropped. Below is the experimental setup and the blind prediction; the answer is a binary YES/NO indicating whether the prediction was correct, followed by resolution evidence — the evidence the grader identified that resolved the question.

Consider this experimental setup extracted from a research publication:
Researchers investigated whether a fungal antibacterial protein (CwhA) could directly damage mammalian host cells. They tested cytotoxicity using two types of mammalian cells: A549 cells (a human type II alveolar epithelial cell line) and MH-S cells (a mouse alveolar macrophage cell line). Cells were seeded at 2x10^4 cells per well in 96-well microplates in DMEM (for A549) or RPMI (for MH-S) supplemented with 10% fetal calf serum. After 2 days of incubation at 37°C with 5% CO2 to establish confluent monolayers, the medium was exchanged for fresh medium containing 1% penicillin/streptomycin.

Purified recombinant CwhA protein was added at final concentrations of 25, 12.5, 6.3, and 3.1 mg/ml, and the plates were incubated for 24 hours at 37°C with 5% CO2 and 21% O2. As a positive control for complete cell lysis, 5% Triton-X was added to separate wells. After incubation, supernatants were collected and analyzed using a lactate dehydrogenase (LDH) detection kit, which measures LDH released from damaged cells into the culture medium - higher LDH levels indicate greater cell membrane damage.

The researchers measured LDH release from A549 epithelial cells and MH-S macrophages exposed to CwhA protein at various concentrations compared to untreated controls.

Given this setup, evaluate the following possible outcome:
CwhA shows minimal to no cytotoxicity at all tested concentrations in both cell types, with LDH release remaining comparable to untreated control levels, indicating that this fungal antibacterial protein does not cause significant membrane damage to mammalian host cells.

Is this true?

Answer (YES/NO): YES